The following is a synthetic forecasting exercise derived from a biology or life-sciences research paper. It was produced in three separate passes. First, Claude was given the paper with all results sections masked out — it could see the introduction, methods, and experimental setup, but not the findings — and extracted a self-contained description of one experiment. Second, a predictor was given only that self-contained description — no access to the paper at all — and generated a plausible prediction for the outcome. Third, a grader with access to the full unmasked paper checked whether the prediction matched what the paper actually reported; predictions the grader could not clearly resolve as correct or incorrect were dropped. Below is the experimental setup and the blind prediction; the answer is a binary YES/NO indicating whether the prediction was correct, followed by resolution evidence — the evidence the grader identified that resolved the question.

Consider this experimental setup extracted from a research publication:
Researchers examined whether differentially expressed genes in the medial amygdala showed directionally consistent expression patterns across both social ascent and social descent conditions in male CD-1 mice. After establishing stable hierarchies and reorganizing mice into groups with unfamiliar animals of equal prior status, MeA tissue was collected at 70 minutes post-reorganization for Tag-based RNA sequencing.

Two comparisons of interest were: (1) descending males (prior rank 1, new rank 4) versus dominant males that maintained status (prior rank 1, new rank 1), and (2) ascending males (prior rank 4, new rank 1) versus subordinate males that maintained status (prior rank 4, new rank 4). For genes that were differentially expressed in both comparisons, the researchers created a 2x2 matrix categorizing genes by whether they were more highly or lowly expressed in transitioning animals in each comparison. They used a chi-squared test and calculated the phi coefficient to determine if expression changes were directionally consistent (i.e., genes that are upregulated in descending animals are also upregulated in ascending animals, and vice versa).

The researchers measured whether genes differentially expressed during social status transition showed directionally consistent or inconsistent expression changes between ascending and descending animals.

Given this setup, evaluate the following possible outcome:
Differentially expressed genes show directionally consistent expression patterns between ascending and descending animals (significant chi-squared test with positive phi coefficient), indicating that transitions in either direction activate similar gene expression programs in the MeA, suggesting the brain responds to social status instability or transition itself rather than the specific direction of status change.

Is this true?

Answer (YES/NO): YES